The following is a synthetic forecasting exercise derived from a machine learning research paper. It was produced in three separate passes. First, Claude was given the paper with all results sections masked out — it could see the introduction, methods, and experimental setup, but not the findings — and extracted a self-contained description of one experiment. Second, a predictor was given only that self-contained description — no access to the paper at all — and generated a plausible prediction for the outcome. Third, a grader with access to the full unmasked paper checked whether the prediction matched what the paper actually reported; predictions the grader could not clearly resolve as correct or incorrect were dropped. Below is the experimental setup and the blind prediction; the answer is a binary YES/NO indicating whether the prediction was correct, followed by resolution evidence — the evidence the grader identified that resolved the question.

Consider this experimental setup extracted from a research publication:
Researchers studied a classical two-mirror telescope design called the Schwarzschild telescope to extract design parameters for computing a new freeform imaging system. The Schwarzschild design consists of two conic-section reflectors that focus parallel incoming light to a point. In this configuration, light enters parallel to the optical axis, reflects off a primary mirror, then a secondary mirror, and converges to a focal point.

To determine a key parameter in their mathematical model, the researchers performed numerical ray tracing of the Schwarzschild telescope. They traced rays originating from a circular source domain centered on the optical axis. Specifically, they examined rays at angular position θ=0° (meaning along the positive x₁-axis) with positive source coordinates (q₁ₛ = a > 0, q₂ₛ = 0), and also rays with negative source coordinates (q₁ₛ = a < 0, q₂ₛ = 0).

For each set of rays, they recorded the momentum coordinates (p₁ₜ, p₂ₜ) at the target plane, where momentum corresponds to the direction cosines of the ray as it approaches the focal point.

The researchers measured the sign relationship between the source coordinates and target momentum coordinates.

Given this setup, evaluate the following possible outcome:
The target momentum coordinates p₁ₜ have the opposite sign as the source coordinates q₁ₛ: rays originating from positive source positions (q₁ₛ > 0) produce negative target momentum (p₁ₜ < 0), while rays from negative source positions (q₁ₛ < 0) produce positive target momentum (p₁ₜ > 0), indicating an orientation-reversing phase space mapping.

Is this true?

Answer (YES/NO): YES